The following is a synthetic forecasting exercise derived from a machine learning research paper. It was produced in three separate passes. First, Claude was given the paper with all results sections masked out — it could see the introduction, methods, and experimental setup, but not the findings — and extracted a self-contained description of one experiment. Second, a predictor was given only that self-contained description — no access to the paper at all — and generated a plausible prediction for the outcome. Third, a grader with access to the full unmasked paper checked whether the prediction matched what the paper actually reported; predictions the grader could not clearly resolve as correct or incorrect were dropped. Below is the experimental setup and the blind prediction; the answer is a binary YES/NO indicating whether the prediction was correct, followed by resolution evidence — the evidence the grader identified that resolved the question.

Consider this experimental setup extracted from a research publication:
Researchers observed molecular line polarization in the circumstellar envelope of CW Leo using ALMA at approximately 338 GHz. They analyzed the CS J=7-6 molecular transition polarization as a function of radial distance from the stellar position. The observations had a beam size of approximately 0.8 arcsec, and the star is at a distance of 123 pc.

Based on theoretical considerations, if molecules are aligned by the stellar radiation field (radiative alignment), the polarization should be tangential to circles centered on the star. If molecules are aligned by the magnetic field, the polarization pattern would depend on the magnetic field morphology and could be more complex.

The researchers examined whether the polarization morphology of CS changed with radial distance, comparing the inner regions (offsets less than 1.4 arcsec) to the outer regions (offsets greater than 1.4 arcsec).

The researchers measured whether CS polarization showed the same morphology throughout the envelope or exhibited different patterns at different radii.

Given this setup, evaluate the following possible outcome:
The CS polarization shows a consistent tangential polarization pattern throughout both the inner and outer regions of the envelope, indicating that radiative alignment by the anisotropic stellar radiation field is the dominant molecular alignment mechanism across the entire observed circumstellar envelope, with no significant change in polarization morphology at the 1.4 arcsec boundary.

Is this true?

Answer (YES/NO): NO